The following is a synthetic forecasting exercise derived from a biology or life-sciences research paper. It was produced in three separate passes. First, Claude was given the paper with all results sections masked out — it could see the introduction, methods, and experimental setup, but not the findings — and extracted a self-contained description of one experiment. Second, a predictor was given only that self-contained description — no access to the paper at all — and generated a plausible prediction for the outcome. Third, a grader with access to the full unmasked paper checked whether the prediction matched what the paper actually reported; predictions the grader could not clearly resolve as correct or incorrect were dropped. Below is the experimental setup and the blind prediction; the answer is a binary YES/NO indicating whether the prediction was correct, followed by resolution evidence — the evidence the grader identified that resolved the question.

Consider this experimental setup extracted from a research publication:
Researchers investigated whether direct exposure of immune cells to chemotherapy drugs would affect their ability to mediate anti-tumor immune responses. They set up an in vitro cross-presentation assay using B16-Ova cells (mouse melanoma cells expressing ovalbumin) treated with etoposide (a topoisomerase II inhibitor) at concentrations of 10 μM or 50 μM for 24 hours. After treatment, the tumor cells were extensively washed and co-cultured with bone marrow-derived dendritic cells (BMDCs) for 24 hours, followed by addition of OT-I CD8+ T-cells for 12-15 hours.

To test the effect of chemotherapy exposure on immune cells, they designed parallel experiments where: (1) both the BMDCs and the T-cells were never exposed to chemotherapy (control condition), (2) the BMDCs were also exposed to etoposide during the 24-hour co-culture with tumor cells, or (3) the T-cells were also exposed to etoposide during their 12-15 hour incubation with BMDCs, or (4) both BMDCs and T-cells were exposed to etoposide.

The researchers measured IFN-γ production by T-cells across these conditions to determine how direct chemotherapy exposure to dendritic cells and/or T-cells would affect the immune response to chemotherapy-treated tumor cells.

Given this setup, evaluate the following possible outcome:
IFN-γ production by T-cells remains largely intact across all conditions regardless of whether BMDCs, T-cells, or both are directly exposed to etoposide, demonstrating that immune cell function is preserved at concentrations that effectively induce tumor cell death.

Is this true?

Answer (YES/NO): NO